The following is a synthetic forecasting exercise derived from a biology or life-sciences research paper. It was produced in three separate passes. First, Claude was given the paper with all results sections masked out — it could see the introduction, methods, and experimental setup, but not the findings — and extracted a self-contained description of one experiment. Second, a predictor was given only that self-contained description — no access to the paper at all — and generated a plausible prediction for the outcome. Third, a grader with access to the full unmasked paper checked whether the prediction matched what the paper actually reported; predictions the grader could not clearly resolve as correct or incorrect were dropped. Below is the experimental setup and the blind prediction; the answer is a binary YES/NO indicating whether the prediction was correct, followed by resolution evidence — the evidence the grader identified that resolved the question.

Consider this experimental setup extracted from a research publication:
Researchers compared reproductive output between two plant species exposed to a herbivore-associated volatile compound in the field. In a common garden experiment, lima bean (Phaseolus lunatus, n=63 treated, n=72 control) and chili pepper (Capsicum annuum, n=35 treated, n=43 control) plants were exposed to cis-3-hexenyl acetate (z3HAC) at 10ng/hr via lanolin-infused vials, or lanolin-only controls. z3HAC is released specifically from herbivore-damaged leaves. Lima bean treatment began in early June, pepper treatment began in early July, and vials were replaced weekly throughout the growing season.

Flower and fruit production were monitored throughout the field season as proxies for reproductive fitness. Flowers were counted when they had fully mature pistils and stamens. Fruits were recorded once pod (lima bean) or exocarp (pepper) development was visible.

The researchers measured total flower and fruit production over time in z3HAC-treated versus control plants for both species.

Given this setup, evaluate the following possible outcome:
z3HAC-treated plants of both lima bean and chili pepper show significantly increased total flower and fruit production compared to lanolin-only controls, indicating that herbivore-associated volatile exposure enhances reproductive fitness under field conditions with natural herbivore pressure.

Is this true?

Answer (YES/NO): NO